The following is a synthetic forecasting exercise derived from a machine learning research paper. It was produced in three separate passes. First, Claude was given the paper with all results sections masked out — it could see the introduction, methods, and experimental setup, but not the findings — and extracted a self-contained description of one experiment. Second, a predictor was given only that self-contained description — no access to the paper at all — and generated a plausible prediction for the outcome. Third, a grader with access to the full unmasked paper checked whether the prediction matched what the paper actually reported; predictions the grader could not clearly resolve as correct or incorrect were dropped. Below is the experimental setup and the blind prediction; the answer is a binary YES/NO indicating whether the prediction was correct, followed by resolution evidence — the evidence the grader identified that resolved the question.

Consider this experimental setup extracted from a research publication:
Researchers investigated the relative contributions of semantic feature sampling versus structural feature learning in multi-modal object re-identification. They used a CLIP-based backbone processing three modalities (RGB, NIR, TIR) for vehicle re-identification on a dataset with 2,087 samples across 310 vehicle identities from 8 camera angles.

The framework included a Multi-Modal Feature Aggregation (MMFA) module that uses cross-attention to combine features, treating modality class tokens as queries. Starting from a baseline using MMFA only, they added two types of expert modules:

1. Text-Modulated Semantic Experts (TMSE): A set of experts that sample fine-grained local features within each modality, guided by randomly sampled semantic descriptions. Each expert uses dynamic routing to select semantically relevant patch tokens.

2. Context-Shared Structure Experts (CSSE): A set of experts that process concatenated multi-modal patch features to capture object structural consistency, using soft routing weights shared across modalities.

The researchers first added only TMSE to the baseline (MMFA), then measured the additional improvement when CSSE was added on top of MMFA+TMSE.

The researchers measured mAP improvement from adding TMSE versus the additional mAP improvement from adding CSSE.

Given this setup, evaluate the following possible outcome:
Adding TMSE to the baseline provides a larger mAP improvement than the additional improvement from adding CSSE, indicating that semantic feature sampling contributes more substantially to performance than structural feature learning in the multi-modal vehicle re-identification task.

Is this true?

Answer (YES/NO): YES